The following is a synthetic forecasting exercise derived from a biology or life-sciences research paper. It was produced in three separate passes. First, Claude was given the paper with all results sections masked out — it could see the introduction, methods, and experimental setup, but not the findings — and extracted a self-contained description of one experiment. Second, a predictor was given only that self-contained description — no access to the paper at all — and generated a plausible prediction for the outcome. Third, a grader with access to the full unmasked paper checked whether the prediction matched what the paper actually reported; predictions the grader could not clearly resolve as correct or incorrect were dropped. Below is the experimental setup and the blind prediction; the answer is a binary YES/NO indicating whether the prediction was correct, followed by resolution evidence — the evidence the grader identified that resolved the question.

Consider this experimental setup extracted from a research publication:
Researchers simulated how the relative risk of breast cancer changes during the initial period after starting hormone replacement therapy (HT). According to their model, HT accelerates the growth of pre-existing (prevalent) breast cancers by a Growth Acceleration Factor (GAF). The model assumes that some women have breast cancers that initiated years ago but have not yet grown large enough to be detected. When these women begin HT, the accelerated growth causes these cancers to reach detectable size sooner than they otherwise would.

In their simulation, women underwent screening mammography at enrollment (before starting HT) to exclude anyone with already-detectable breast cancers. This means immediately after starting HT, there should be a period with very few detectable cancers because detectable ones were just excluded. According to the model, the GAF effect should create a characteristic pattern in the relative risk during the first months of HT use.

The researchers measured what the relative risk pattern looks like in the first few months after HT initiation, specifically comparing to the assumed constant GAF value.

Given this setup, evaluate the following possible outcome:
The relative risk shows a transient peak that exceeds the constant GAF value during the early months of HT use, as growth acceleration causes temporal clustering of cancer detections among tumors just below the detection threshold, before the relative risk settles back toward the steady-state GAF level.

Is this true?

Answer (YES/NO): YES